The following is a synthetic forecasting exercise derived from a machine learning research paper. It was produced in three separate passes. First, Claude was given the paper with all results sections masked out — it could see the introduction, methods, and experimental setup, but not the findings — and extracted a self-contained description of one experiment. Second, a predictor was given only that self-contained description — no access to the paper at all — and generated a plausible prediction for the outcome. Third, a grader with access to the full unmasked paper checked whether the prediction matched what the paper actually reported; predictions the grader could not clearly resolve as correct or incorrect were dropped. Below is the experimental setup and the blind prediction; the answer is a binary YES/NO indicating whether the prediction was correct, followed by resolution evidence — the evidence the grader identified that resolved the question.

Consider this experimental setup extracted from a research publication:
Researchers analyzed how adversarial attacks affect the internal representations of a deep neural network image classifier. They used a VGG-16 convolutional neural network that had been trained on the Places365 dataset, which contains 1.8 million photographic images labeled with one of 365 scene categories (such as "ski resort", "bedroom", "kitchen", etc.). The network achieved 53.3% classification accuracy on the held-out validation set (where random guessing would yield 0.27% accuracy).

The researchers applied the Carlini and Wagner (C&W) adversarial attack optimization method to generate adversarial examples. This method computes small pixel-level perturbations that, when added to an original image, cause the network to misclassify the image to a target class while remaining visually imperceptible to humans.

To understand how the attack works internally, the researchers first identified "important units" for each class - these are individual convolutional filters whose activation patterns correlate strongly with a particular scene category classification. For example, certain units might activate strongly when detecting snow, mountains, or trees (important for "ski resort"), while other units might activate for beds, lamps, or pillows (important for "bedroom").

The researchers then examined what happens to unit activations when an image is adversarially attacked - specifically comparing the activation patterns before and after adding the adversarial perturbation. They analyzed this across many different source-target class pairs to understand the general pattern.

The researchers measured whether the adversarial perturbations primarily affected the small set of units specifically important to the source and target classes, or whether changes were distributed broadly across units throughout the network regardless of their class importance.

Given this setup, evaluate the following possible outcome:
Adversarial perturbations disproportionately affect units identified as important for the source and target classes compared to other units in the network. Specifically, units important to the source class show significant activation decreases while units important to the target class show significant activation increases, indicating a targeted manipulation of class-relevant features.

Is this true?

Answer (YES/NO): YES